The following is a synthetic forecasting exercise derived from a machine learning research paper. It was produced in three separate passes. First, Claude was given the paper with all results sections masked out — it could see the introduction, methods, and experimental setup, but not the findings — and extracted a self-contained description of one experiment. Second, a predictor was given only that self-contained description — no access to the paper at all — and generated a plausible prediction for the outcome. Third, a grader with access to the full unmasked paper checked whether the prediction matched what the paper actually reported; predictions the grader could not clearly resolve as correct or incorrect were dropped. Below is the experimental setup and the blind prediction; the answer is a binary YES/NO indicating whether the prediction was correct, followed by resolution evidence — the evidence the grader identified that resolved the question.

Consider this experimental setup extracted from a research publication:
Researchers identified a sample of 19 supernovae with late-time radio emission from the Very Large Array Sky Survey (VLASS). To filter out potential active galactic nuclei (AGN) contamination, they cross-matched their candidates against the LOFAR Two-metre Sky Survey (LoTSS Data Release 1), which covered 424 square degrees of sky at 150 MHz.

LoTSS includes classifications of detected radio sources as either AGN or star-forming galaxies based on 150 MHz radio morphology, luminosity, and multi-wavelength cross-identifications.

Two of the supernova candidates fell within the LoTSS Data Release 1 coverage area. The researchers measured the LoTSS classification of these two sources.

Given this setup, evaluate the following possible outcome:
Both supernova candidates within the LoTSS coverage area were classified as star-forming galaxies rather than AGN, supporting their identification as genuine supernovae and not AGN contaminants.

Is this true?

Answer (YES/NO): YES